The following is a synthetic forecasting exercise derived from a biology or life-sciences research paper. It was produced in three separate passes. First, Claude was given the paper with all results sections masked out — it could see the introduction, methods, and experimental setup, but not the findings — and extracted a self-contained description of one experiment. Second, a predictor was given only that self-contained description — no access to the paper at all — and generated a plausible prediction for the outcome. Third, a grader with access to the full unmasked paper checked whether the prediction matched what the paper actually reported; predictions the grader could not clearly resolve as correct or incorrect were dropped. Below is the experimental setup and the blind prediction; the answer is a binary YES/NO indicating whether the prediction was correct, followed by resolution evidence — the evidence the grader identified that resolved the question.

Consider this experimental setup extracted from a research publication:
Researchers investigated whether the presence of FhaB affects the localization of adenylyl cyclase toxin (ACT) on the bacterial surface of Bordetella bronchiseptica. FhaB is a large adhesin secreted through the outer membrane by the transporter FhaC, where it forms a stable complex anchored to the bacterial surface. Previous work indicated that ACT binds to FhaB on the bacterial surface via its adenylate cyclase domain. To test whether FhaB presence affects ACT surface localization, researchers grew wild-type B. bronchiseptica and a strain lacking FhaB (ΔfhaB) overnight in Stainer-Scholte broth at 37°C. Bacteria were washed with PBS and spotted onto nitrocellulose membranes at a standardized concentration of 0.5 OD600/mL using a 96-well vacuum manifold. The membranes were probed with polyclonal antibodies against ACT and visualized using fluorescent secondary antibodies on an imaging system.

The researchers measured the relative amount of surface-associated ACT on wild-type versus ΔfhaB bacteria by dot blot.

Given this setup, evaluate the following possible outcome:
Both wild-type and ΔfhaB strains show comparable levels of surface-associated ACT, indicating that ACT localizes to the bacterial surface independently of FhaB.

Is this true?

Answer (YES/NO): NO